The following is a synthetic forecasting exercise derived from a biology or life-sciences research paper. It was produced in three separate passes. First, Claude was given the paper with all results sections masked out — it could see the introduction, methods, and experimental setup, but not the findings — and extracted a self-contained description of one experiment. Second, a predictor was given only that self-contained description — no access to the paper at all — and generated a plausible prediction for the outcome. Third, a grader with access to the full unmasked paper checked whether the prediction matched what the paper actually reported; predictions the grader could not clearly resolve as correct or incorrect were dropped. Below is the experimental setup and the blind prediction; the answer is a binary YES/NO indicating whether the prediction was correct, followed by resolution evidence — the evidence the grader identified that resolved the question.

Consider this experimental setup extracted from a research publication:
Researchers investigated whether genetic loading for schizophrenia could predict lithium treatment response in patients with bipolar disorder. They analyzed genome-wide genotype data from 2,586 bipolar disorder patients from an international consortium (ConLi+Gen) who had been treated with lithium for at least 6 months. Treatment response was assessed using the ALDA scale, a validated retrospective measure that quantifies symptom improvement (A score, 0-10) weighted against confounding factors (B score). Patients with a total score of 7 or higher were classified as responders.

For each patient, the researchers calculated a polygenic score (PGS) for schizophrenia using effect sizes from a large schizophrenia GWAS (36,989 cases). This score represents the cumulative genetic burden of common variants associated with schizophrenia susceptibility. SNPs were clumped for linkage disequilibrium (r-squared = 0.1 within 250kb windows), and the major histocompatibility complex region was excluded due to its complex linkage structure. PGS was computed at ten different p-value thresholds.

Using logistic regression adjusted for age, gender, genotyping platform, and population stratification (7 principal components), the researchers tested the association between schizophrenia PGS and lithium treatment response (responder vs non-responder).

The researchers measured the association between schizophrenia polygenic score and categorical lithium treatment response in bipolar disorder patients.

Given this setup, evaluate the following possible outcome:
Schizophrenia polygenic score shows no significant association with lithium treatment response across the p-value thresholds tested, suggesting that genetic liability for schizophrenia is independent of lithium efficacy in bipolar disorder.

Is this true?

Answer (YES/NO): NO